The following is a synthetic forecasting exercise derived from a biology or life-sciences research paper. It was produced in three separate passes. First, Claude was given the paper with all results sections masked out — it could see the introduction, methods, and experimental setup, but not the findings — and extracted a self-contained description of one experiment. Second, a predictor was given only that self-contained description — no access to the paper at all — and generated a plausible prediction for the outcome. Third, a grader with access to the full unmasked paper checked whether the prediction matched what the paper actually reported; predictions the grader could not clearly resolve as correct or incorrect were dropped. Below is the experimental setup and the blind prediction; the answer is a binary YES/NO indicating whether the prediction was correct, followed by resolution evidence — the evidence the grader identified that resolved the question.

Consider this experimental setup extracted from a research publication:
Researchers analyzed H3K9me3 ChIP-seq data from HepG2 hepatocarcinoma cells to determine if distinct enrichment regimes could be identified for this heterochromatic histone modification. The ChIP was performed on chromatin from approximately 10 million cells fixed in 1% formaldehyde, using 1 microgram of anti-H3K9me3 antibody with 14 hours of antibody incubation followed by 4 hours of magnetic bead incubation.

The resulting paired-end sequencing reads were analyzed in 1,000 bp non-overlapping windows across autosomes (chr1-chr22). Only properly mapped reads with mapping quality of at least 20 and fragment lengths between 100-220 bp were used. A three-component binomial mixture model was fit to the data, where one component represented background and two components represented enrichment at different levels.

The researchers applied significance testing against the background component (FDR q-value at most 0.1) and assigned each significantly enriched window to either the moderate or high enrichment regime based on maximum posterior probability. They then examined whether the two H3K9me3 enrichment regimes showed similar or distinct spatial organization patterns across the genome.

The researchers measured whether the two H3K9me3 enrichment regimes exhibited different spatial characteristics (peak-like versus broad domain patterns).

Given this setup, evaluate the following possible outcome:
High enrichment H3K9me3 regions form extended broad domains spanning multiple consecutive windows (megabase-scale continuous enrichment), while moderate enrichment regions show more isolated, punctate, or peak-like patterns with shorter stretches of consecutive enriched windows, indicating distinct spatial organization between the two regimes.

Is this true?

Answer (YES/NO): NO